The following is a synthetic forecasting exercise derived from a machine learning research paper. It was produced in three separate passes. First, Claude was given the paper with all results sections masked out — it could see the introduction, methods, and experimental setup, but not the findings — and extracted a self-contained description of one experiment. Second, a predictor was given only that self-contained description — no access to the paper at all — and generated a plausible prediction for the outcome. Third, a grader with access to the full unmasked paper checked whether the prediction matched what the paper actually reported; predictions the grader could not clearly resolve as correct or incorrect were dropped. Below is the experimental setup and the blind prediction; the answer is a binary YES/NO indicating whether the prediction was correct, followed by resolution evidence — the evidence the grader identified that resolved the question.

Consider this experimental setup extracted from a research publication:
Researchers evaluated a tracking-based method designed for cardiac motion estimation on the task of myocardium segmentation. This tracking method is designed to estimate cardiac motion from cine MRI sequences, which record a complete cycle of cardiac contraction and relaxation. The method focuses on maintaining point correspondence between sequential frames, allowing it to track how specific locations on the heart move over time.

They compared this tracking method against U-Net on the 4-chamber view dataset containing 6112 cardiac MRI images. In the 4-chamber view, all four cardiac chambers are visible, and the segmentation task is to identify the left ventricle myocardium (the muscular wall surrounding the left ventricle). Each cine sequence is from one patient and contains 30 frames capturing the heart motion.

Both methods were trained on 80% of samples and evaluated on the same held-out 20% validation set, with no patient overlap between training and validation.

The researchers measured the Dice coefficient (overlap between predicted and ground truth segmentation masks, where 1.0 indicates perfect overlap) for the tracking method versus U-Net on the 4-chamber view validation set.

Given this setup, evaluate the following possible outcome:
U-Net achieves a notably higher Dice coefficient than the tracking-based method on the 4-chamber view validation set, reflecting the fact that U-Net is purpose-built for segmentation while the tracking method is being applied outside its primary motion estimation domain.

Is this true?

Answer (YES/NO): YES